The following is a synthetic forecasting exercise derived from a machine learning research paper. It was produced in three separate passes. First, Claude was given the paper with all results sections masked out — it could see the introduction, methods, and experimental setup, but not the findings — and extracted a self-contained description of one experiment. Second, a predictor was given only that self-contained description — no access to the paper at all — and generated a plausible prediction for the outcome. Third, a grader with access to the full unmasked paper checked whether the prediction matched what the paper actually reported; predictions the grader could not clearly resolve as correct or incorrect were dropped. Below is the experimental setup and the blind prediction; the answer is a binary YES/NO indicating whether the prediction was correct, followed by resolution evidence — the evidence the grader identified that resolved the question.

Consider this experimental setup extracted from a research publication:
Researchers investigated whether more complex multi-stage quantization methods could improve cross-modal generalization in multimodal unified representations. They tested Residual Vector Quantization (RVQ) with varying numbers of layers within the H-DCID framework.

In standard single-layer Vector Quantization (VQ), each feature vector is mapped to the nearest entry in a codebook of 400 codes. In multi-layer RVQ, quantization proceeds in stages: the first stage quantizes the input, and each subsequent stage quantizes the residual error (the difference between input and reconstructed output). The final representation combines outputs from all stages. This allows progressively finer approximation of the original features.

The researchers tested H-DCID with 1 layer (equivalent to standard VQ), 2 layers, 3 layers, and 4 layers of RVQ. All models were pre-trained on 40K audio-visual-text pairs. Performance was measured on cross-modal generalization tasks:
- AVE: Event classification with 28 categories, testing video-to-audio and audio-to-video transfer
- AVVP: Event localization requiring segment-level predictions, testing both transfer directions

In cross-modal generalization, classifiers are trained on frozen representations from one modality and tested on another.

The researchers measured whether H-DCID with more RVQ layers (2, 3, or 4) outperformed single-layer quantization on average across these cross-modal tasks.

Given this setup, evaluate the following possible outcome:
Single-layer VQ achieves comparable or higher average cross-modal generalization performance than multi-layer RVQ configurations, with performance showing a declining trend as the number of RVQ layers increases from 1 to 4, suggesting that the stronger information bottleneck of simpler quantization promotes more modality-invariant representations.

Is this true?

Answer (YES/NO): NO